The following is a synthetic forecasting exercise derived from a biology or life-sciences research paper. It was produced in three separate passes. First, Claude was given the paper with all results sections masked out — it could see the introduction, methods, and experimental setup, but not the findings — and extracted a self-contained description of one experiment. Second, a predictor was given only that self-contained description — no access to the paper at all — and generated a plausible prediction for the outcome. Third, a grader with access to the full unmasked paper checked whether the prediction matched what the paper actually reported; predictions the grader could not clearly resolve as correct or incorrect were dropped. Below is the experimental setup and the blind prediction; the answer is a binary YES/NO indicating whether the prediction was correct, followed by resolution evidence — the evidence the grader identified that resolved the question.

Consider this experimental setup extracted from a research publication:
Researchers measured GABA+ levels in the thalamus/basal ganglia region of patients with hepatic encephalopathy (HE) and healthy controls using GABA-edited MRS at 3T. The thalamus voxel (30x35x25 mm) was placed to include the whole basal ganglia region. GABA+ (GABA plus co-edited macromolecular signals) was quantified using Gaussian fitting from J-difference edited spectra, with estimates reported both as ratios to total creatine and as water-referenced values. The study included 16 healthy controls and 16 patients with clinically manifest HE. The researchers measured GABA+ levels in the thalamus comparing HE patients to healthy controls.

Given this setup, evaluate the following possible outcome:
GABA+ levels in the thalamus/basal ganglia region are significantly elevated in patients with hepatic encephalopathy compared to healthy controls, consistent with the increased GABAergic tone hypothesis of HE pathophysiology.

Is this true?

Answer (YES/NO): NO